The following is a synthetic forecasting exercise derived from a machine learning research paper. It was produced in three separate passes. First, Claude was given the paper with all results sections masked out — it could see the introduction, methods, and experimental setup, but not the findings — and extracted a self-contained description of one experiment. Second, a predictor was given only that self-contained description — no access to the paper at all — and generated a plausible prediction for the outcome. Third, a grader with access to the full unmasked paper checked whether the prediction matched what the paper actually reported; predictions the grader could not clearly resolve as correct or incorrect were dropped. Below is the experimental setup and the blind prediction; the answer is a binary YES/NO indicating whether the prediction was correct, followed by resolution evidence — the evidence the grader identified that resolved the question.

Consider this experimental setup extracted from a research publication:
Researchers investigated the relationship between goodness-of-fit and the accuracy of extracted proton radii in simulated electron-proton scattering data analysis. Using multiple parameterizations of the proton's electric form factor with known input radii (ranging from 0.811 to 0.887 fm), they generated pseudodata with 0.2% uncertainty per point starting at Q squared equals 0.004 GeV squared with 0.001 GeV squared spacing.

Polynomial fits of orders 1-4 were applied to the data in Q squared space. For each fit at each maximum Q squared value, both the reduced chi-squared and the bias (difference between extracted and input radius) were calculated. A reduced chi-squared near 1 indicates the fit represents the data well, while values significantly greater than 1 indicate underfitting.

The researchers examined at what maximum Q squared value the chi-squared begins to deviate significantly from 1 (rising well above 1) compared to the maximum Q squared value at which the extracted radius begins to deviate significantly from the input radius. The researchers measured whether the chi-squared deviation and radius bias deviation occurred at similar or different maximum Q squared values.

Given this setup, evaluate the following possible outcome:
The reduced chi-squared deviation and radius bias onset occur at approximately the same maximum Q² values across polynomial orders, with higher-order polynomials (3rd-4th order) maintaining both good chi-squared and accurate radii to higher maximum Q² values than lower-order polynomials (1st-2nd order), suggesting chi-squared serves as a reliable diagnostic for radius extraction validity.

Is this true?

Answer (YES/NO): NO